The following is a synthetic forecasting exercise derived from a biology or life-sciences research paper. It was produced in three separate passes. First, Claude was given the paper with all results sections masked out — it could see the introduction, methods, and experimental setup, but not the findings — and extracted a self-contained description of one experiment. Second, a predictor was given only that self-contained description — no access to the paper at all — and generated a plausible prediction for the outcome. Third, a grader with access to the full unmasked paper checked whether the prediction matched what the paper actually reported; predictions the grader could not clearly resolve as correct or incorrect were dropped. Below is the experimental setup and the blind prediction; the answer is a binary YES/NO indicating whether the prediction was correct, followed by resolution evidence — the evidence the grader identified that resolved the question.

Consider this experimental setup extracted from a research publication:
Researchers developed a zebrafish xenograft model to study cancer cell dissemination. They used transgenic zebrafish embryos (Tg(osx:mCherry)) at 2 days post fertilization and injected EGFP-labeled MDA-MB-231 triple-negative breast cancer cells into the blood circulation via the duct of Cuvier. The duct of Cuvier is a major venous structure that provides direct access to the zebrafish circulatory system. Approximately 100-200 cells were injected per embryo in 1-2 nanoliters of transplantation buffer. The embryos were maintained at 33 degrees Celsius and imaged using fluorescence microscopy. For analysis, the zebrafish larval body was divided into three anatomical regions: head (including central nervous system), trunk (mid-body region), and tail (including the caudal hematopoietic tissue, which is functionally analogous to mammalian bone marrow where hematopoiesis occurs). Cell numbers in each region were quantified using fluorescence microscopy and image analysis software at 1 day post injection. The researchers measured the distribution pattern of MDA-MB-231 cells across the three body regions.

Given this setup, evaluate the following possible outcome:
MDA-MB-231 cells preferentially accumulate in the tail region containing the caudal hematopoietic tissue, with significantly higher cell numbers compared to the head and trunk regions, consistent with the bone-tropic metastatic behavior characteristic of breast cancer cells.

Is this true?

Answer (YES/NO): YES